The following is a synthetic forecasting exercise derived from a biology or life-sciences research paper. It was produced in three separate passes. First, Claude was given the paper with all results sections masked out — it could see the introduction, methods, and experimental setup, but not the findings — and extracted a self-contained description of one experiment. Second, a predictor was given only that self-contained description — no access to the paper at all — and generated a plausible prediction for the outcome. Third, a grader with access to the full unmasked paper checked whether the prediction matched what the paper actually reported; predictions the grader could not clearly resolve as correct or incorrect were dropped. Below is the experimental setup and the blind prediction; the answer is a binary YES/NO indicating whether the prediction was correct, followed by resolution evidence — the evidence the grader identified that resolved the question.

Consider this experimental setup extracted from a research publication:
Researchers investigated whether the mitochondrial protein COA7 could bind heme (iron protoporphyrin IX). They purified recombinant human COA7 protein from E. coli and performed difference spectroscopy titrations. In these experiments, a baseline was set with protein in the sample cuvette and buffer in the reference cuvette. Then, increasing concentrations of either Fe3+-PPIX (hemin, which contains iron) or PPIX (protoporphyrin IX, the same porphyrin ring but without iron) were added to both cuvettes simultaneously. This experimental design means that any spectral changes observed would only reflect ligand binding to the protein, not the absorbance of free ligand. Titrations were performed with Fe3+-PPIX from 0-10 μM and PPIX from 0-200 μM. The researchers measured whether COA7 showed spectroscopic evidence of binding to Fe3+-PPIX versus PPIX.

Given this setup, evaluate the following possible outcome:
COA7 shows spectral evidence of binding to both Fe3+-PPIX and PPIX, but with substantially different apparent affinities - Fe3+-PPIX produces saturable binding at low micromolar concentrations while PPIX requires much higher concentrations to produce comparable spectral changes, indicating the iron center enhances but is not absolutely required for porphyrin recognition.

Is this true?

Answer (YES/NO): NO